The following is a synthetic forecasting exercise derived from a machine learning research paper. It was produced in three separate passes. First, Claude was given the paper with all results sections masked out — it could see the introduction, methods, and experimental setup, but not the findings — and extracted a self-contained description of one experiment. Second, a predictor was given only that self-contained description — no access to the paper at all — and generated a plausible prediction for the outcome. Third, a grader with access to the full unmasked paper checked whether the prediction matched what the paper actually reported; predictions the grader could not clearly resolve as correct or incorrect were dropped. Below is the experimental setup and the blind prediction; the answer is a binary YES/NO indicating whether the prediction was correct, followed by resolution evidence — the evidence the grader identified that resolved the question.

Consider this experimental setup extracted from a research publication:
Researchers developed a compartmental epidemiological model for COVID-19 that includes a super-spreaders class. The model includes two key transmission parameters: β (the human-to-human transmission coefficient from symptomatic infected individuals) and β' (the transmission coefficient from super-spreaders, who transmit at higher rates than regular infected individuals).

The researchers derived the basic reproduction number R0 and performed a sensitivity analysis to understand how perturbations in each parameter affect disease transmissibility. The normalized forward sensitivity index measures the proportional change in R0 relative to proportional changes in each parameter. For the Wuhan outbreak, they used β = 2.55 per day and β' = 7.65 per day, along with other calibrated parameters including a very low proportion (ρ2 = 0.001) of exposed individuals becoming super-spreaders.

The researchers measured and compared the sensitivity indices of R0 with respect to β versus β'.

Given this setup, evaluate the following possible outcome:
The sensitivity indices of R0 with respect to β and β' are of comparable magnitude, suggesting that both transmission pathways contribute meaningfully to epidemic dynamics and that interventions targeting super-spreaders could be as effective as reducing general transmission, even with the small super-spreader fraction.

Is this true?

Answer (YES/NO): NO